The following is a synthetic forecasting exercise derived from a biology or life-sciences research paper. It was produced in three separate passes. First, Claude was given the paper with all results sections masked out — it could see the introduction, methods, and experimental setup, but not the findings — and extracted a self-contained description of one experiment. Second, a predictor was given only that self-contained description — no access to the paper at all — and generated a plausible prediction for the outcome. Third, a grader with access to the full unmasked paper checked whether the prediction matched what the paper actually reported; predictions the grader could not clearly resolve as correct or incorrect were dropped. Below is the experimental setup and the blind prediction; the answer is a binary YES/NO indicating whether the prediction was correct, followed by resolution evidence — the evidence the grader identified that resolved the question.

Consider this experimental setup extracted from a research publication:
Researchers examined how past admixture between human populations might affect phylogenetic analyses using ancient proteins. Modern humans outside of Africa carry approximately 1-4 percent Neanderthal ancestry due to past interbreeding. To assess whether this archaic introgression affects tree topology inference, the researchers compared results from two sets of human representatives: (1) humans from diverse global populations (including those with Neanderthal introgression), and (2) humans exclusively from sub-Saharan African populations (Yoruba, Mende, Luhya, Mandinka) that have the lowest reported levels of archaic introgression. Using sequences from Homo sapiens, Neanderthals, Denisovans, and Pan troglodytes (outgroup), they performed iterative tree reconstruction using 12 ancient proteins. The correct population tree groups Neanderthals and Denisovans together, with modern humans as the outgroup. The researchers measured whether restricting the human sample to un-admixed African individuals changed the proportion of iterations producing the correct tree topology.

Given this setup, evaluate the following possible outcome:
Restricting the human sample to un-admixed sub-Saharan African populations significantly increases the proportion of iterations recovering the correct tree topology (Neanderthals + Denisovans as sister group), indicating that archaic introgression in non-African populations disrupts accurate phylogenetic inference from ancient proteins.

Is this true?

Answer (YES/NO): NO